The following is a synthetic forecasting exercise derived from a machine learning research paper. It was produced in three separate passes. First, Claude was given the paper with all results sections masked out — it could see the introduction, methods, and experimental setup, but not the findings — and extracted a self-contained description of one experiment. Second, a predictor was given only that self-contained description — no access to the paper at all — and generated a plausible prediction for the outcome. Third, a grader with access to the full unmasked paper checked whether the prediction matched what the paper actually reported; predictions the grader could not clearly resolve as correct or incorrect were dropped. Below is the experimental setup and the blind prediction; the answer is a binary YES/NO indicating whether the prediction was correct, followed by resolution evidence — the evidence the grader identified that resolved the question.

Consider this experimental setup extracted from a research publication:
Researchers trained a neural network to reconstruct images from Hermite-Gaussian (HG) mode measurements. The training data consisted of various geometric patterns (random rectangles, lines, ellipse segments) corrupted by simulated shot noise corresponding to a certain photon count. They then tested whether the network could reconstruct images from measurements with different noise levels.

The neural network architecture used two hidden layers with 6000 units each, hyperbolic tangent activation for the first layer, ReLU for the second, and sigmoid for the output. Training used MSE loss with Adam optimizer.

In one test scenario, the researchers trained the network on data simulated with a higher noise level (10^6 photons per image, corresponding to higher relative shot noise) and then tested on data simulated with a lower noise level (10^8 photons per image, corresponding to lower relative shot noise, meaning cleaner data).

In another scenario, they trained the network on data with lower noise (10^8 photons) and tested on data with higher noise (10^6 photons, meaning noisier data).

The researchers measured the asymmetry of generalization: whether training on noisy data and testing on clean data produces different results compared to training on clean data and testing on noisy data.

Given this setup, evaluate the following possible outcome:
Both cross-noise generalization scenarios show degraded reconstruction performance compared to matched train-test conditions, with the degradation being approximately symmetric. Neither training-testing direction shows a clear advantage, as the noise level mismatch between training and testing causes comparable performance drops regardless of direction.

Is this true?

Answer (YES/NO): NO